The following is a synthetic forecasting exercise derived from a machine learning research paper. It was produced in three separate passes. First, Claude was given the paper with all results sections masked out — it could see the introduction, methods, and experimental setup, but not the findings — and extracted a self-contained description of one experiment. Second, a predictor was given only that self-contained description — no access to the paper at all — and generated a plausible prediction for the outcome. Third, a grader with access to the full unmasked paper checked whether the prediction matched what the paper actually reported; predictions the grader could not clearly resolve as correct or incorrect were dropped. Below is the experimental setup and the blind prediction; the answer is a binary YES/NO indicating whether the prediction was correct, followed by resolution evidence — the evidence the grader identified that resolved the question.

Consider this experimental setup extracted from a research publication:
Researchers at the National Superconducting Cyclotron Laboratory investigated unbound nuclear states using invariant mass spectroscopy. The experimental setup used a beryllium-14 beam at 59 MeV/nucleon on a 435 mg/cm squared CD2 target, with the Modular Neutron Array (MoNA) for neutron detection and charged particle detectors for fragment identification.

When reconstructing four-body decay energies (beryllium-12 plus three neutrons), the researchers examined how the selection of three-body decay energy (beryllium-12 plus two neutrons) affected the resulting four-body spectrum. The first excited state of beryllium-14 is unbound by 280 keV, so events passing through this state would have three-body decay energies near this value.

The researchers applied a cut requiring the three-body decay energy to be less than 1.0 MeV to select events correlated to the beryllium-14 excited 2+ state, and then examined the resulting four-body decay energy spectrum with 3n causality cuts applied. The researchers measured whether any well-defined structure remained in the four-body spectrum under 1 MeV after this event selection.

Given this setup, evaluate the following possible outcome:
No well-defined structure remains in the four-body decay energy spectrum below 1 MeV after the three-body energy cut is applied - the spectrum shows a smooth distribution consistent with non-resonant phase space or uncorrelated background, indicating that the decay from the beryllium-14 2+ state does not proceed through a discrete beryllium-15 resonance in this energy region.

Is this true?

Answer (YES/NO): NO